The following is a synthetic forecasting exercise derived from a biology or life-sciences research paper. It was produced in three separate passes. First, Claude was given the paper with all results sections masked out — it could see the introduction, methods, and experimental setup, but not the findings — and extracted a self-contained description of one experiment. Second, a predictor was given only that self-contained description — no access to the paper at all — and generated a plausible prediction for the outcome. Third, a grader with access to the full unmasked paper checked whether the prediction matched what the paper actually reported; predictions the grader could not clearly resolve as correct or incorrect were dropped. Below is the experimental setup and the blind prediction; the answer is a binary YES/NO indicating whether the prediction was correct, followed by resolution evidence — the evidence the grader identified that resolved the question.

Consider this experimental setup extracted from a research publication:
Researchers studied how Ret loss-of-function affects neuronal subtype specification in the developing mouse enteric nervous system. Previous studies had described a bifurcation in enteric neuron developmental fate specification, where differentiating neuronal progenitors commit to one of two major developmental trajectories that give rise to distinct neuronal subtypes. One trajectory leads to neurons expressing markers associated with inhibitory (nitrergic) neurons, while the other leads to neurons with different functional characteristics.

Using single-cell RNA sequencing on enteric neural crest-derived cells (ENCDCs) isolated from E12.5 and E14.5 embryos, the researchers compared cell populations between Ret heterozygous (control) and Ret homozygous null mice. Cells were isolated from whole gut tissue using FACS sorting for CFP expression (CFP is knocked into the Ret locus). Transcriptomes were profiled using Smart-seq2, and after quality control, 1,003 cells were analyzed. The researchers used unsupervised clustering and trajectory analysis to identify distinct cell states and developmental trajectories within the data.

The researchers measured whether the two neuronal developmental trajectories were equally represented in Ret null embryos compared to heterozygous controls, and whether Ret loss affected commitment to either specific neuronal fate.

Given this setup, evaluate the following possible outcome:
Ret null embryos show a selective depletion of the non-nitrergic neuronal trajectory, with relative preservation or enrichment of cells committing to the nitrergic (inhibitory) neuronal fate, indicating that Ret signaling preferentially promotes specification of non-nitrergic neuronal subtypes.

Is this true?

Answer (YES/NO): NO